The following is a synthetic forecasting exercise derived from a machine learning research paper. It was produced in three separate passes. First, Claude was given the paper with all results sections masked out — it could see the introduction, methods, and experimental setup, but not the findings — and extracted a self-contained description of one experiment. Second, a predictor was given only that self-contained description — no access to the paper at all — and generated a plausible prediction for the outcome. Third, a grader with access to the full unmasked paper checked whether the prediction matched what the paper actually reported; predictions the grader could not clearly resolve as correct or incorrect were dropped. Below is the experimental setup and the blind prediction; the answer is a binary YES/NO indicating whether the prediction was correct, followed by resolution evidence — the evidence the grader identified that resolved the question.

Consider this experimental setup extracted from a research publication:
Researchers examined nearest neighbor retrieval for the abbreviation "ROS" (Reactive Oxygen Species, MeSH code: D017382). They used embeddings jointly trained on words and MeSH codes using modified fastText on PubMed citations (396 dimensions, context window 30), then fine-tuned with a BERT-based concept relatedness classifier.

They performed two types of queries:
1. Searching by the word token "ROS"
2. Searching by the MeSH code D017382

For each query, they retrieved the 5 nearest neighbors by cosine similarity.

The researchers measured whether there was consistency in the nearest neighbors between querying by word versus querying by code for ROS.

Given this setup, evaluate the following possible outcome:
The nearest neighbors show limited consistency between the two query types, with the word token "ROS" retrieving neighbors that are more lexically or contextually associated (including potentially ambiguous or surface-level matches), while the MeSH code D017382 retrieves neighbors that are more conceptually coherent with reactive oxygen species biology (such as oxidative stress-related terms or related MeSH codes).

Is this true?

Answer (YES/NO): NO